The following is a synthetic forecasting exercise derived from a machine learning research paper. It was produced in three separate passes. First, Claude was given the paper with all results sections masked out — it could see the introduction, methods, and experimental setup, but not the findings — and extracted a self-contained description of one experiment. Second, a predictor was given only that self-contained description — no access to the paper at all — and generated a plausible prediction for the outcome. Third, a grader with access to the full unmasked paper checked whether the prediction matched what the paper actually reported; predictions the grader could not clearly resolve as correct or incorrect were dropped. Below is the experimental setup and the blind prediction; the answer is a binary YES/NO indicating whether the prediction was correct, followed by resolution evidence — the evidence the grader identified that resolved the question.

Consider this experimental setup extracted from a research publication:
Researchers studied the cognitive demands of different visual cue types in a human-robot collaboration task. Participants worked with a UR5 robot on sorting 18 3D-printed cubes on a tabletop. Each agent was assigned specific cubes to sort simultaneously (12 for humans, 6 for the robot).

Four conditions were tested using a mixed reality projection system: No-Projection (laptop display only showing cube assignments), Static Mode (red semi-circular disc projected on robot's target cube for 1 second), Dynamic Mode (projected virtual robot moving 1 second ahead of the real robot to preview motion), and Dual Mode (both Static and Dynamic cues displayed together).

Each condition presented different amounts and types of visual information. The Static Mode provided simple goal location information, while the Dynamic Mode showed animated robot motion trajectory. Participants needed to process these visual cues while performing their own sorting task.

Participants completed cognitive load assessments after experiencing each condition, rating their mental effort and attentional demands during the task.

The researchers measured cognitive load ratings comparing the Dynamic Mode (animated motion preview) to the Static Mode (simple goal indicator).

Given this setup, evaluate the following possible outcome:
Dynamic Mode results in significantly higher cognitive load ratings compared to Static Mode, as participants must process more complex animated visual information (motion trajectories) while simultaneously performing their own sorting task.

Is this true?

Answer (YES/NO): NO